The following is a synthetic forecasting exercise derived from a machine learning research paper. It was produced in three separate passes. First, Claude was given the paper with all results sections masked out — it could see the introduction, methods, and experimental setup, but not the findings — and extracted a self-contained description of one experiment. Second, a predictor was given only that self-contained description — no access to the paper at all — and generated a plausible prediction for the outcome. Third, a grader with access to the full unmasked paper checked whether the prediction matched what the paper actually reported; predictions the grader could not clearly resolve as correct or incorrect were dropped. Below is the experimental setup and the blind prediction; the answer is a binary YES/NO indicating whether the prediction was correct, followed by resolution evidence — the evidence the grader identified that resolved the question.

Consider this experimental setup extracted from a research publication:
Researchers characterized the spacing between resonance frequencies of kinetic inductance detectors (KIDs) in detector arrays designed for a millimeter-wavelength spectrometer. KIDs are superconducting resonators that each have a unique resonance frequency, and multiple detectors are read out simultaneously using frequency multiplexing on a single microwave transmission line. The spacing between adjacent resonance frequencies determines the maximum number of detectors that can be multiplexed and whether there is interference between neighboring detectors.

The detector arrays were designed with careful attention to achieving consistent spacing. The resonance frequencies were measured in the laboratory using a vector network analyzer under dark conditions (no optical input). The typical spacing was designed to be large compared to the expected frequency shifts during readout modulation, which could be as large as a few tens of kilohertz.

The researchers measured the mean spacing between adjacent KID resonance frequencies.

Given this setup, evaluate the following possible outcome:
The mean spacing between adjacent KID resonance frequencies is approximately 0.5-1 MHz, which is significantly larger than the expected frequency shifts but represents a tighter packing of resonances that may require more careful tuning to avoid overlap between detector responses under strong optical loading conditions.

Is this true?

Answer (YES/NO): NO